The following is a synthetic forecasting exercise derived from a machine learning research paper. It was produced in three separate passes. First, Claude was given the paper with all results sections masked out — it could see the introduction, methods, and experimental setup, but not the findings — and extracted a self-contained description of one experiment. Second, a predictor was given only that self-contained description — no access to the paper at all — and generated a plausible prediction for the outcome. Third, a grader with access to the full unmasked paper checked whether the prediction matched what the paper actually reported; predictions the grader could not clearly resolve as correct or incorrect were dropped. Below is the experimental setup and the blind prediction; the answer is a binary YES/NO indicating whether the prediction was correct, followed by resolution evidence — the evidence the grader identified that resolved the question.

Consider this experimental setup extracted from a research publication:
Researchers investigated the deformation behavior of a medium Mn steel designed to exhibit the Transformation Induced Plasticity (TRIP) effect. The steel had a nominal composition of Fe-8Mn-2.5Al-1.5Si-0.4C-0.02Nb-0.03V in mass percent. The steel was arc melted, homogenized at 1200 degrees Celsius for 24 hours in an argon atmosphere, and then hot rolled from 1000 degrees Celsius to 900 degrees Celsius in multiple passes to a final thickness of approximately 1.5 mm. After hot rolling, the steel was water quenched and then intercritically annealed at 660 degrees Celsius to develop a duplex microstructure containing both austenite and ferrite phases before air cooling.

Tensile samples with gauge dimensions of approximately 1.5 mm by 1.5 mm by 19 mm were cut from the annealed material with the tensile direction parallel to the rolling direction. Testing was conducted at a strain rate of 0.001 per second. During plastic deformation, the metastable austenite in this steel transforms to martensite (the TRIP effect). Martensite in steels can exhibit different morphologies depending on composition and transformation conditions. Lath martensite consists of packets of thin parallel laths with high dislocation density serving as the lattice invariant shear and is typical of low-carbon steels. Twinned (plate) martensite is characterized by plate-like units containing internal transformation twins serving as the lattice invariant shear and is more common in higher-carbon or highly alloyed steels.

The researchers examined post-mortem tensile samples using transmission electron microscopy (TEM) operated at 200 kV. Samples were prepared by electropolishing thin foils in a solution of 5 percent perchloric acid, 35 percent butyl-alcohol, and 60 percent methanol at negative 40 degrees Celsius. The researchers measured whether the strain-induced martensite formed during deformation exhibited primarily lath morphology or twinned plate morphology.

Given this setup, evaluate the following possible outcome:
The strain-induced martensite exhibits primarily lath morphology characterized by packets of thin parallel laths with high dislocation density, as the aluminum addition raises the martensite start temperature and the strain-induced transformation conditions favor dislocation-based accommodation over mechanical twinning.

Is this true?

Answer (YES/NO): NO